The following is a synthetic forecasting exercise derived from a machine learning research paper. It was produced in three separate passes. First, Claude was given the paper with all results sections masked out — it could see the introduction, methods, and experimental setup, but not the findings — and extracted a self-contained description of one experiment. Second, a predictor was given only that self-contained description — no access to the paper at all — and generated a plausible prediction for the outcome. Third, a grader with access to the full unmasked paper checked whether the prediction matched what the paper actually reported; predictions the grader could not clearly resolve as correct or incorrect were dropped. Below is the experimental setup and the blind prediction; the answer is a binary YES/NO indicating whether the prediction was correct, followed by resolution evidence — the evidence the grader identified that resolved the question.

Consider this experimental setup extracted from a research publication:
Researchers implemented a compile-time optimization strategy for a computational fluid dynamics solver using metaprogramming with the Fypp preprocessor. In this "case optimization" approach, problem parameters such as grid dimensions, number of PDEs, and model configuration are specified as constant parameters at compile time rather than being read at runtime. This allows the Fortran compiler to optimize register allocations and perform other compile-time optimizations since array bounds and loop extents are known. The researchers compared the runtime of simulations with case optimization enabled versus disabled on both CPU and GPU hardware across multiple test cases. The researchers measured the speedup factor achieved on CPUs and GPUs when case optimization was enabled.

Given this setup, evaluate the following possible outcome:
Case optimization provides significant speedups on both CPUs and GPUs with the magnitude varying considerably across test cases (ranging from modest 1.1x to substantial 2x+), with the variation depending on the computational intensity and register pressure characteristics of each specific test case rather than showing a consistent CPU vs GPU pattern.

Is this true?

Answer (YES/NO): NO